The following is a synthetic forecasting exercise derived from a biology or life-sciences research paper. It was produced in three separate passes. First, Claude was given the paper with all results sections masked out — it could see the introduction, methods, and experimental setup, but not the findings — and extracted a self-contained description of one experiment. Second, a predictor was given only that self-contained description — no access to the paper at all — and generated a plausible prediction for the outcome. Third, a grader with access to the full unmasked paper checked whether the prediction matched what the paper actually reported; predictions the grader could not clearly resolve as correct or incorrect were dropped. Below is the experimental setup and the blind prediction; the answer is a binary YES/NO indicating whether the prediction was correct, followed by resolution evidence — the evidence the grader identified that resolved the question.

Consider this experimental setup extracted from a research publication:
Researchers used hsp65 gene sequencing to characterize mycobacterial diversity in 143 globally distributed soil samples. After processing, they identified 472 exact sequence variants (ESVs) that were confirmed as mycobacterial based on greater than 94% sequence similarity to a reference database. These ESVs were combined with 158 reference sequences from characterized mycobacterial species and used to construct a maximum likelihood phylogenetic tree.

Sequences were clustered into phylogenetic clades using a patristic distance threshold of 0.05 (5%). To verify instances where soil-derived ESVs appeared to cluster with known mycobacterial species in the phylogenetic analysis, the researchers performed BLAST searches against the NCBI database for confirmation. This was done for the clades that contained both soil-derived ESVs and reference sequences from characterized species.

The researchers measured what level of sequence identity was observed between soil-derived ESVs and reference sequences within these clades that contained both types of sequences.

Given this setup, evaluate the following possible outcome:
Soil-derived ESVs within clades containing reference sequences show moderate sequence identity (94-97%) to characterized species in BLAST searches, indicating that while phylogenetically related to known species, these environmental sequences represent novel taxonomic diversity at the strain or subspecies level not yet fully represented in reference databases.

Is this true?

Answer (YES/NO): NO